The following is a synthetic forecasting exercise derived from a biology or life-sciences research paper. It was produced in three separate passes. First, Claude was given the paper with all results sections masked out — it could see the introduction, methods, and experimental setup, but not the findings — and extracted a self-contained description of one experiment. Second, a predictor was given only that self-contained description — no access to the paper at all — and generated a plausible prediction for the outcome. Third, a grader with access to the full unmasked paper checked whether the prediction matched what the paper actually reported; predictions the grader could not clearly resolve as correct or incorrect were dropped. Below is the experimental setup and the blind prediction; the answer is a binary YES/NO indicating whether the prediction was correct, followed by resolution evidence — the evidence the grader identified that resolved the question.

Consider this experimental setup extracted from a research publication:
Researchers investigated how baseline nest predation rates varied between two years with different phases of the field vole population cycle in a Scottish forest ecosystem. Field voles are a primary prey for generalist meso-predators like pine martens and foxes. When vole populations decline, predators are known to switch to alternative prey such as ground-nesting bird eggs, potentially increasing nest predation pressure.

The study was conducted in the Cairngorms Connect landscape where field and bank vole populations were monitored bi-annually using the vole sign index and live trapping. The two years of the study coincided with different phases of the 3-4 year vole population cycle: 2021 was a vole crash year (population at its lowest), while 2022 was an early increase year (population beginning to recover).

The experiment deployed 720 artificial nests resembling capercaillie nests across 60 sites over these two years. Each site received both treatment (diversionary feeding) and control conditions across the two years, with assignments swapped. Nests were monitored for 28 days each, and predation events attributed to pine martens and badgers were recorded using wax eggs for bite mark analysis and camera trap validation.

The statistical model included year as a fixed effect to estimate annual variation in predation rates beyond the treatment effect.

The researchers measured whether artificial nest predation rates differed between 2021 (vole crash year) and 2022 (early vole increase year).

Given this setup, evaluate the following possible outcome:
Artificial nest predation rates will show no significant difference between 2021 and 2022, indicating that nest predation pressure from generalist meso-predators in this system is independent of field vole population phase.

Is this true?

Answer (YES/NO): NO